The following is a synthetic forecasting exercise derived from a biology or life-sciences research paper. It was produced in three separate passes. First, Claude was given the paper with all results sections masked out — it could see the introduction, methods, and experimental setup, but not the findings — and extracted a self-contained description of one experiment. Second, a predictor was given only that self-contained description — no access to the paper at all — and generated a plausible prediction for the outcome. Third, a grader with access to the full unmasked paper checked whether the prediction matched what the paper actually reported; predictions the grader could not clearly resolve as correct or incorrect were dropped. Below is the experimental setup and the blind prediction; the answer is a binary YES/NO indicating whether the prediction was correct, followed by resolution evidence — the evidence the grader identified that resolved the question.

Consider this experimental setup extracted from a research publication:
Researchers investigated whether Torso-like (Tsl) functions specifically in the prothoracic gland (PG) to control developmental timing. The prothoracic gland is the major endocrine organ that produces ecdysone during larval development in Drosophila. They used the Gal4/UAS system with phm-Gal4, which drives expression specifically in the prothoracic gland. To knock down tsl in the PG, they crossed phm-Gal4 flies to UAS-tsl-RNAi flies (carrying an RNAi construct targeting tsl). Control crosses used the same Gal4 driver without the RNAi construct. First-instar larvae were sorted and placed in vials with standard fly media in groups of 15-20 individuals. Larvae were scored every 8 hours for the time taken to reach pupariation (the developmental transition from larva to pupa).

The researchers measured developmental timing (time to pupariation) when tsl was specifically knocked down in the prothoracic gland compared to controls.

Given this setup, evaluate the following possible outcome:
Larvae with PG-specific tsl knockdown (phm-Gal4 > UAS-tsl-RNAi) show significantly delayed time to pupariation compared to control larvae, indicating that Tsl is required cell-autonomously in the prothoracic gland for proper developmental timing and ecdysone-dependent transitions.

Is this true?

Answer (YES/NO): YES